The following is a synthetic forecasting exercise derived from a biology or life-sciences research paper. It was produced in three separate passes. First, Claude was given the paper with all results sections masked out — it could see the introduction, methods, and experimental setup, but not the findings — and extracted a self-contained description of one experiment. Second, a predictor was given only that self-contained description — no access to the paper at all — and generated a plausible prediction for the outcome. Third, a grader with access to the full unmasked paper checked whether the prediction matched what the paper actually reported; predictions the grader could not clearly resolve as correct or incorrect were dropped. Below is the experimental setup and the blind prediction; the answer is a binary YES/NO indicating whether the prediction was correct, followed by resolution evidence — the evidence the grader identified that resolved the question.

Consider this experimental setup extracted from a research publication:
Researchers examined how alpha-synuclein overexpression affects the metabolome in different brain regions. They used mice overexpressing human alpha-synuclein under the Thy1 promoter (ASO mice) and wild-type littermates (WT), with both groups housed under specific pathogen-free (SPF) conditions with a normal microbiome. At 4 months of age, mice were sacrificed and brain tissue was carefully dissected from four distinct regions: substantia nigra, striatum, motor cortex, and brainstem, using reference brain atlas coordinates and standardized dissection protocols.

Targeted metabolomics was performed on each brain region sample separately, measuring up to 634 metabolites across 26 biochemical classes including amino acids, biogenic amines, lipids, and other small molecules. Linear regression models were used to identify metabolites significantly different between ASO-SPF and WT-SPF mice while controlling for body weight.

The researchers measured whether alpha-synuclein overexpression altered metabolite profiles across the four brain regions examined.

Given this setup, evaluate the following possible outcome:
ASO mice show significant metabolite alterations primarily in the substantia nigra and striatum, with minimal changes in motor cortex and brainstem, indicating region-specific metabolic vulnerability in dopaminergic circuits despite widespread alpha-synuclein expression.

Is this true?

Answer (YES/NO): NO